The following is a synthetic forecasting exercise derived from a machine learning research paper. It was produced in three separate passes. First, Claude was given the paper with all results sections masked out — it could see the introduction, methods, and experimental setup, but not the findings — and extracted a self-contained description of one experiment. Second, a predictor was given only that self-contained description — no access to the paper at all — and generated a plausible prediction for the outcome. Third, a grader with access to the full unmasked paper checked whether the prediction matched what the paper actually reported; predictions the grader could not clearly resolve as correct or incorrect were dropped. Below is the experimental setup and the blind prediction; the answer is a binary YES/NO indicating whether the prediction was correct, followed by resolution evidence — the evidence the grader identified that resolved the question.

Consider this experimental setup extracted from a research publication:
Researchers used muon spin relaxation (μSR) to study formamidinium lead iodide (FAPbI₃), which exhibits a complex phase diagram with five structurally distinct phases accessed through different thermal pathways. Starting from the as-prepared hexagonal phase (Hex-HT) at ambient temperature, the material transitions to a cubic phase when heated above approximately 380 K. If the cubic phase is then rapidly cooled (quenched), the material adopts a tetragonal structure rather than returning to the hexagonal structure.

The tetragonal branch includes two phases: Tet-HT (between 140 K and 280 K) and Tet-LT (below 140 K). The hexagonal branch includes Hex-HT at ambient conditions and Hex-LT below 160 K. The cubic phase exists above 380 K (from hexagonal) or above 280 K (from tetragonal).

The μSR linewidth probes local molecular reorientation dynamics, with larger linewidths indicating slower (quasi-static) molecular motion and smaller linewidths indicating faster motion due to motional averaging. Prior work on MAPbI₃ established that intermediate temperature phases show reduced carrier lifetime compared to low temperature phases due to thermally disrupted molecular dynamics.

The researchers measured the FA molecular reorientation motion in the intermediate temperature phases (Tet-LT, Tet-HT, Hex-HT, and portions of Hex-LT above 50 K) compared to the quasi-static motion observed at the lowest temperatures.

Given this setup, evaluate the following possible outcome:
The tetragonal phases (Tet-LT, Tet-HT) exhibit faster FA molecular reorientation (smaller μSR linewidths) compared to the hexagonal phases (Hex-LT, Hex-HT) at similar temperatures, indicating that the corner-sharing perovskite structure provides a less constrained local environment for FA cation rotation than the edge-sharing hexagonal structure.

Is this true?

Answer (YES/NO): YES